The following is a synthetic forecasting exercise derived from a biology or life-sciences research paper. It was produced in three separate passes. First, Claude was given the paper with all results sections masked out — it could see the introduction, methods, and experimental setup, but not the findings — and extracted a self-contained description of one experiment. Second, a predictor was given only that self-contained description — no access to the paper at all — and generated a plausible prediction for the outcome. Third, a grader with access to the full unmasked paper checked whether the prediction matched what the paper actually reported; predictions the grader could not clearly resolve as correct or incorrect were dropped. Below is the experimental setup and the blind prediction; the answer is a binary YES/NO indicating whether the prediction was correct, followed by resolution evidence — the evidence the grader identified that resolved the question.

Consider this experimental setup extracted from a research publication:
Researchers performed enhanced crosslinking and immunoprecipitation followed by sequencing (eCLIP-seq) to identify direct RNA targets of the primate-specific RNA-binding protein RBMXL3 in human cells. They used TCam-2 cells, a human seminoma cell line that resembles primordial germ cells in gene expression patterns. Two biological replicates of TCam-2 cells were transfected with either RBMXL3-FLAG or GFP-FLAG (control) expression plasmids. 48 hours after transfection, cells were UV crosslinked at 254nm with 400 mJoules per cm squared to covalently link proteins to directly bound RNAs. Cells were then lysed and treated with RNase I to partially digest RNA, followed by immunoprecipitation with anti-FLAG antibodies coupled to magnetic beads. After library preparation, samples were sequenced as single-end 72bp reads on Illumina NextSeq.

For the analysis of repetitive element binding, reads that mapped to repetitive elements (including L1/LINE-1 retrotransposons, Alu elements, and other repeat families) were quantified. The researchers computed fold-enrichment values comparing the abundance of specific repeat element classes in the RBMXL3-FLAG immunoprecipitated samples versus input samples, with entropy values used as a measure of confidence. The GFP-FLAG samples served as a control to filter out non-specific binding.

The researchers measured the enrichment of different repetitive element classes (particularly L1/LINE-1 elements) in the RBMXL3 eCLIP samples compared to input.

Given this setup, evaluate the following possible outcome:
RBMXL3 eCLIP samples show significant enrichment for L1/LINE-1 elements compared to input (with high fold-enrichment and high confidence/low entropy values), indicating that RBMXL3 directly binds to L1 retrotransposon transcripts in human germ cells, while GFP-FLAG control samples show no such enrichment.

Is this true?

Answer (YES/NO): YES